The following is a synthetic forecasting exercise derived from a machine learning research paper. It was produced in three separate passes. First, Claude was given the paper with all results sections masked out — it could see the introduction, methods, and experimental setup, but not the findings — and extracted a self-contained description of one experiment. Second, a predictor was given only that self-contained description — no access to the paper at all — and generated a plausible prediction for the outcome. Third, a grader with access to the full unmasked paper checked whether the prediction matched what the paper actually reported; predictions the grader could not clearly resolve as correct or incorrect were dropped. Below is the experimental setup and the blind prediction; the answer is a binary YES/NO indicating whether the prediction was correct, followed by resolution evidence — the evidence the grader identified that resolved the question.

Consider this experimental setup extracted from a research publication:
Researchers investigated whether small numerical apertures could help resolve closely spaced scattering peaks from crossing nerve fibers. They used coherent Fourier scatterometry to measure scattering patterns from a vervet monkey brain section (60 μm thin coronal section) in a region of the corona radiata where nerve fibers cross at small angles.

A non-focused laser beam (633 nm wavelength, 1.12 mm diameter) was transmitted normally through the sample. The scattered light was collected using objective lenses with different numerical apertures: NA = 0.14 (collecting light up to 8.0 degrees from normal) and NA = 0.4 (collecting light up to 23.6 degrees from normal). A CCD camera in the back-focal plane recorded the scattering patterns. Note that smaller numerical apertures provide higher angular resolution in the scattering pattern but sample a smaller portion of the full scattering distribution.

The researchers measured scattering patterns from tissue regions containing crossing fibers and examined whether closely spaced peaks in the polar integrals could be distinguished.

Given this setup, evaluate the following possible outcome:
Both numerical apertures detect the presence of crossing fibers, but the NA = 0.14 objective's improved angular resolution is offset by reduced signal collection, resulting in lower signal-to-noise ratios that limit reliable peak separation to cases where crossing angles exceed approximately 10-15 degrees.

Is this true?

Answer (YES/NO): NO